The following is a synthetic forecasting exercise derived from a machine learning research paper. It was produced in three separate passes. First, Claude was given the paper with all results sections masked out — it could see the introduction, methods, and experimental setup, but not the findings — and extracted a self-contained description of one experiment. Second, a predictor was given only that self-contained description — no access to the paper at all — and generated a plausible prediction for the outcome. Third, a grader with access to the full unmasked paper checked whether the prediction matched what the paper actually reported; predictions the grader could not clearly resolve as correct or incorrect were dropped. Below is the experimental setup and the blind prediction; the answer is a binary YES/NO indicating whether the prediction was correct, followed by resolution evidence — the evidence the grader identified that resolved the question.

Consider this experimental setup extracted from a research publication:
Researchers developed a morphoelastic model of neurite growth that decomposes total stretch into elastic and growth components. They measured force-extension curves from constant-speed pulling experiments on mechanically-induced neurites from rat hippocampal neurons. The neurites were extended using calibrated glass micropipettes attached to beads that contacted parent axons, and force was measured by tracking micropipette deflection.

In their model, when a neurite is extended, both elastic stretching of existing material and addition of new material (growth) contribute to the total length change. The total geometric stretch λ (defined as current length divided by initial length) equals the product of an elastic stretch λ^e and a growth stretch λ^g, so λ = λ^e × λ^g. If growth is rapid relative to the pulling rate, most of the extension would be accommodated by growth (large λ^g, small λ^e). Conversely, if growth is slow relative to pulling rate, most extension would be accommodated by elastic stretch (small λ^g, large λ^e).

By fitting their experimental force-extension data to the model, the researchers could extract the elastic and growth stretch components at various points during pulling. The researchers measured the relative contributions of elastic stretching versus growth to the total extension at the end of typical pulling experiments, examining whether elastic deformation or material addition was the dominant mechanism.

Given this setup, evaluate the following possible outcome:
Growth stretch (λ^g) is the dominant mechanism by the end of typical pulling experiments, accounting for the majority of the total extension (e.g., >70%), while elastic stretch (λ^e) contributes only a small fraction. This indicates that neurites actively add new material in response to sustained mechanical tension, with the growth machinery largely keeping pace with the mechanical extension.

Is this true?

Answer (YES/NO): YES